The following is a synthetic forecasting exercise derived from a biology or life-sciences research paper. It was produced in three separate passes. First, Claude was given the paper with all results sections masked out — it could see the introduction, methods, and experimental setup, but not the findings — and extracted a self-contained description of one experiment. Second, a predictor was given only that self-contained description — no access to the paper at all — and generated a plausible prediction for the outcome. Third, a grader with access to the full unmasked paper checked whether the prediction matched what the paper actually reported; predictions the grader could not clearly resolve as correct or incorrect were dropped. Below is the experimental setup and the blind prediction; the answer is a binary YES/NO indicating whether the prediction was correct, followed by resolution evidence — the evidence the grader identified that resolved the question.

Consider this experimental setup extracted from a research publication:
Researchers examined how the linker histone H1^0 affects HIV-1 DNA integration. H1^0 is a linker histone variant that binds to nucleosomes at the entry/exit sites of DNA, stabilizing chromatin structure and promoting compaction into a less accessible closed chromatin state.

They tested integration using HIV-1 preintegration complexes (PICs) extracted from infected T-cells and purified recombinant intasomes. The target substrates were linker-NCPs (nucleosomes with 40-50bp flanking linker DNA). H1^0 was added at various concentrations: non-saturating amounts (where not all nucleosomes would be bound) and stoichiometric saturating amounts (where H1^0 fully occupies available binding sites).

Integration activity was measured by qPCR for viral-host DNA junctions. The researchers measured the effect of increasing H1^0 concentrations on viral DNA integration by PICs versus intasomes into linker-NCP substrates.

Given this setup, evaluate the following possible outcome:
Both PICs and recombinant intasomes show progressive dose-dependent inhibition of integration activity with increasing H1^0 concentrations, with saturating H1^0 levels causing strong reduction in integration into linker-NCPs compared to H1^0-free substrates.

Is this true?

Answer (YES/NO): NO